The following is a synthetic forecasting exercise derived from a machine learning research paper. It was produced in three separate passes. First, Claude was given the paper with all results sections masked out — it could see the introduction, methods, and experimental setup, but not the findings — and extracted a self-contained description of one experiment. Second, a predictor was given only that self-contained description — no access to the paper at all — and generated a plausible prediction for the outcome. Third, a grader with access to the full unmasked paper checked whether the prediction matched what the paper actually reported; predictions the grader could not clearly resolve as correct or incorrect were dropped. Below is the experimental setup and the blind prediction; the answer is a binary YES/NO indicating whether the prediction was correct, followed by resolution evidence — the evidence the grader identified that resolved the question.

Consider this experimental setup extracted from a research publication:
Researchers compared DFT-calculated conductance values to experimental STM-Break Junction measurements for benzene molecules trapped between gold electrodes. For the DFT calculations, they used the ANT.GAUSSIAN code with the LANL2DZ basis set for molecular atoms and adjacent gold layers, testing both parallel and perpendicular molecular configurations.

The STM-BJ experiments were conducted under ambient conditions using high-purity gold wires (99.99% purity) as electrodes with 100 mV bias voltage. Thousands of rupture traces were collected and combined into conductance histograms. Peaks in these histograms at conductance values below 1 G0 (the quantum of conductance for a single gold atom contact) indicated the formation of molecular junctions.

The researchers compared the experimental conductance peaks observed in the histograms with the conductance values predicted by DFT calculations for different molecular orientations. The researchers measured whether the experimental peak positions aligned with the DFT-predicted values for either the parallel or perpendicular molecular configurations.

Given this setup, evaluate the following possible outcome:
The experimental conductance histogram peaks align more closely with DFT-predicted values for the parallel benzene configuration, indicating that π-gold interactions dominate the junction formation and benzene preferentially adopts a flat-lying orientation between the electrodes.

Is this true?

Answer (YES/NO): NO